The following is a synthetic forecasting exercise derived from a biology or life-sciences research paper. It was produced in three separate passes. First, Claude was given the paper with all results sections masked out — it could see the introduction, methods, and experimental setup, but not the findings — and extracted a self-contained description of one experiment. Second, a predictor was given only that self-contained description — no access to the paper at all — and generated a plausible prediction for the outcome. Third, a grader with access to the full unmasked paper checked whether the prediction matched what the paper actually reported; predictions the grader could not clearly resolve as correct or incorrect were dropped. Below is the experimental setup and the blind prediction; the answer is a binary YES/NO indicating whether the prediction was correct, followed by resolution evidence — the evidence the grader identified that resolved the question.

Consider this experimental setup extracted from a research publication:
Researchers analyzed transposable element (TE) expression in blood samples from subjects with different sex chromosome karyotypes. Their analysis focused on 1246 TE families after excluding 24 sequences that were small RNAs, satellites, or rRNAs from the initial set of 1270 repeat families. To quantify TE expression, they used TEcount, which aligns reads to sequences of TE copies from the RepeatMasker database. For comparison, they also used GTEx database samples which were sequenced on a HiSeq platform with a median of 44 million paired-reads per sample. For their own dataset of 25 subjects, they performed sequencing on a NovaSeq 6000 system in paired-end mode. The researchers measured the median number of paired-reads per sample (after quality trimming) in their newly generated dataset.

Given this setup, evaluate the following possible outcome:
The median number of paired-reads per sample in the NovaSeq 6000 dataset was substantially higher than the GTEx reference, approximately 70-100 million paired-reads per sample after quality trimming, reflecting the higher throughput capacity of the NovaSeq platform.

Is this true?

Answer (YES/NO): NO